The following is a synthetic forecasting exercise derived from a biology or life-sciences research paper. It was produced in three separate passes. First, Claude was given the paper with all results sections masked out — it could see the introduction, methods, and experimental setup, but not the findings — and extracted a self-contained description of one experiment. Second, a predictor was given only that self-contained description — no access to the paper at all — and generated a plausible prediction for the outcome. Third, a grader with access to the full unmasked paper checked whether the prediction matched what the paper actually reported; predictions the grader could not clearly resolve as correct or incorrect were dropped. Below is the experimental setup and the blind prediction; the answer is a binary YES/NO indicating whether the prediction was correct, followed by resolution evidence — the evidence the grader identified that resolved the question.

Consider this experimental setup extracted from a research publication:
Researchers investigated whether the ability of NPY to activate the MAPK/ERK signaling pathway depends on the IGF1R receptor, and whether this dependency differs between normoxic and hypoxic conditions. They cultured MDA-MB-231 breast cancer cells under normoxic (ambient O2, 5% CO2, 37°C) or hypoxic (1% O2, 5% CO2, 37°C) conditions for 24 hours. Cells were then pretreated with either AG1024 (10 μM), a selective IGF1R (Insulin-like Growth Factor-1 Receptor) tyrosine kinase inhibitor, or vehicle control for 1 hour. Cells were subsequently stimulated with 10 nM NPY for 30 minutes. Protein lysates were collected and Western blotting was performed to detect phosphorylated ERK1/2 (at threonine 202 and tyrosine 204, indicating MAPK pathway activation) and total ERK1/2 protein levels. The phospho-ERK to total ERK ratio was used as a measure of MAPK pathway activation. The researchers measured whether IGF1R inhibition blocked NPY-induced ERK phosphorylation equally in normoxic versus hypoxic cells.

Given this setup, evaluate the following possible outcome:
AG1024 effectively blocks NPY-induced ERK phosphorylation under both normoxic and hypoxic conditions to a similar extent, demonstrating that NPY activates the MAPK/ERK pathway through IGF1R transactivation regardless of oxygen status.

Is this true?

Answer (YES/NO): NO